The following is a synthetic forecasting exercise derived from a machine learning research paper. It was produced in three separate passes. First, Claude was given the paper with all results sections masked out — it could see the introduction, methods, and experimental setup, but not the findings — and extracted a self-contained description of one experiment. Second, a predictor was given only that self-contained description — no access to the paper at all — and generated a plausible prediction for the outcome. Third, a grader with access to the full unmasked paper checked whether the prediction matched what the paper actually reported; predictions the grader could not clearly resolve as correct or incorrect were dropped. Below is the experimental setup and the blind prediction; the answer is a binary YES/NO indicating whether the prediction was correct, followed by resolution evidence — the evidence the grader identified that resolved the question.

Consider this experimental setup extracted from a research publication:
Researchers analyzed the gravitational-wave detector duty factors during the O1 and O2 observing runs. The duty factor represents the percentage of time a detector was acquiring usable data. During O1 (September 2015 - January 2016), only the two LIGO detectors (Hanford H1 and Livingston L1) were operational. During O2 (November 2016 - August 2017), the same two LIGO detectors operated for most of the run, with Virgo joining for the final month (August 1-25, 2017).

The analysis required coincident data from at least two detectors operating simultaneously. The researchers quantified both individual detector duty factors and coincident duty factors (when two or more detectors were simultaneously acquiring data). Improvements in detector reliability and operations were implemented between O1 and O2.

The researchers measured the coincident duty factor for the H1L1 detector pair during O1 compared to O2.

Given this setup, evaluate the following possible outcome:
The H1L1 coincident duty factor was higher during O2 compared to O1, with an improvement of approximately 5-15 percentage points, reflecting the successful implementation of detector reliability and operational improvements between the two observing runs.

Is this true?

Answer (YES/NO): NO